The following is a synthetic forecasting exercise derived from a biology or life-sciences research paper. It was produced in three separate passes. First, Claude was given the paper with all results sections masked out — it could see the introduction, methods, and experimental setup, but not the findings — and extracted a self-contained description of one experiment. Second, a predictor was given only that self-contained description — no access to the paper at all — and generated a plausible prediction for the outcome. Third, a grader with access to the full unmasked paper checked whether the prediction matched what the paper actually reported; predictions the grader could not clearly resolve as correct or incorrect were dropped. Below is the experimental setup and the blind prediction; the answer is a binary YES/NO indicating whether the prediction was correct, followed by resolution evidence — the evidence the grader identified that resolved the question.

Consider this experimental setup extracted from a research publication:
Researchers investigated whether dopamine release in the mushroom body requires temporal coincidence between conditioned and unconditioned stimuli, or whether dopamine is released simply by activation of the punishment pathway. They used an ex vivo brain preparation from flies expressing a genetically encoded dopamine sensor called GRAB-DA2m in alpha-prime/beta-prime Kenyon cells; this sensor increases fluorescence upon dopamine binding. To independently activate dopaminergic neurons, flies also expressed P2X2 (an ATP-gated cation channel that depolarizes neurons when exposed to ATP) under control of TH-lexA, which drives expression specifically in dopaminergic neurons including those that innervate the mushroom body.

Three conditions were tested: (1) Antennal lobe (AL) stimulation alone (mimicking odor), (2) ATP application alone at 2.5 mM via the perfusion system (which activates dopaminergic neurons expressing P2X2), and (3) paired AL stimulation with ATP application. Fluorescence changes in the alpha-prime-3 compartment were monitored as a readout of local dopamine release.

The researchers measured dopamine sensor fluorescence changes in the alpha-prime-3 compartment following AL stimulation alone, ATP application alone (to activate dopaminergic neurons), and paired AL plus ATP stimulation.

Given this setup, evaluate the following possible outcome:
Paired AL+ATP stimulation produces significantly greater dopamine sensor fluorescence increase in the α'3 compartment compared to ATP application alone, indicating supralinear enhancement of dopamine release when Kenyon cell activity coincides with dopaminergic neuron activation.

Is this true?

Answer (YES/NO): NO